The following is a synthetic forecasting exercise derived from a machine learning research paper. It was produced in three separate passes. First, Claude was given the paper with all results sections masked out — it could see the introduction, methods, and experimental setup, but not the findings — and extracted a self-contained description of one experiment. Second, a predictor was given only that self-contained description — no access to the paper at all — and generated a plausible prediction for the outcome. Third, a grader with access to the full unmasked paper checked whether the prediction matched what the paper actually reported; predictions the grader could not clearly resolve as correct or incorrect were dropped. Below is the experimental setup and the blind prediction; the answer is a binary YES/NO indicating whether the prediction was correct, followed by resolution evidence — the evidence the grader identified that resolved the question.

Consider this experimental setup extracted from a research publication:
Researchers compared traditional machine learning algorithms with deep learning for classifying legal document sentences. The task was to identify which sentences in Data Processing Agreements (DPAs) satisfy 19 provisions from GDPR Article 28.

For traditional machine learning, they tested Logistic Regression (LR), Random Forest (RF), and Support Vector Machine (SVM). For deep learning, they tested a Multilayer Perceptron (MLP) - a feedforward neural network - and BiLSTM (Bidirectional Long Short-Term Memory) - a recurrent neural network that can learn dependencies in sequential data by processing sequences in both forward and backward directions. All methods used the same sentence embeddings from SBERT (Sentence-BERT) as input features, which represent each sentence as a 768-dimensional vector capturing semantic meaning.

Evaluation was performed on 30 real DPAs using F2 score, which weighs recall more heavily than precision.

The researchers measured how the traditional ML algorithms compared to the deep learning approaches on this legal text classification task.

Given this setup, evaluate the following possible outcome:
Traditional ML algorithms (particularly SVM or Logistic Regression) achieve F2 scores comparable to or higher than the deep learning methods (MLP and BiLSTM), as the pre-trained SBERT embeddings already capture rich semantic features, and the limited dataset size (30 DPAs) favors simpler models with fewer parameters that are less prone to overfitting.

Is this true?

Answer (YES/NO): NO